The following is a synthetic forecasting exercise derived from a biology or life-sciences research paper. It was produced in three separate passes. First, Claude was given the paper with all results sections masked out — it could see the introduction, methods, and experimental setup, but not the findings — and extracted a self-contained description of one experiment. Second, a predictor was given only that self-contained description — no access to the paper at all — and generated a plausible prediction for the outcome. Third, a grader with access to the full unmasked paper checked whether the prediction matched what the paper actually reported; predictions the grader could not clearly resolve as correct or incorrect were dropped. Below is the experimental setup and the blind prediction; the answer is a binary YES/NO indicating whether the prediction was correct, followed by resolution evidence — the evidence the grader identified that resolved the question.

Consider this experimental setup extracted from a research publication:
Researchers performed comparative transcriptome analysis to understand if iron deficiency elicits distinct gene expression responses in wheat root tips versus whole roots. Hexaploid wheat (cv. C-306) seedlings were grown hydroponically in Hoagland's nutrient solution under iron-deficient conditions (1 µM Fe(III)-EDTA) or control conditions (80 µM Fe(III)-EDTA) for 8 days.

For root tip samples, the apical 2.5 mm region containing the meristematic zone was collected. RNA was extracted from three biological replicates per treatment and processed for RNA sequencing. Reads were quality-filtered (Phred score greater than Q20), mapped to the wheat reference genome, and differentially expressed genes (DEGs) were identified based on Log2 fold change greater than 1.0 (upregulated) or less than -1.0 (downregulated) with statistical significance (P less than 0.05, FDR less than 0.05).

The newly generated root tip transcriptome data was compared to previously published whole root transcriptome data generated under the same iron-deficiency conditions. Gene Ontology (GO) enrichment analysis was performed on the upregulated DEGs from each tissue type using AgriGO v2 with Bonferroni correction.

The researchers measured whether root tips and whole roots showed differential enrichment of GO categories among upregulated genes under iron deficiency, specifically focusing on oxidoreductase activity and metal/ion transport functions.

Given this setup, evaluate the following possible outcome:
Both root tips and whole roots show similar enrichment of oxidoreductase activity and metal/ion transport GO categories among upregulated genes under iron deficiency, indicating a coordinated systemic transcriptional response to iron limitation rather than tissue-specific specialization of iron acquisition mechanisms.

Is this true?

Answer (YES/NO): NO